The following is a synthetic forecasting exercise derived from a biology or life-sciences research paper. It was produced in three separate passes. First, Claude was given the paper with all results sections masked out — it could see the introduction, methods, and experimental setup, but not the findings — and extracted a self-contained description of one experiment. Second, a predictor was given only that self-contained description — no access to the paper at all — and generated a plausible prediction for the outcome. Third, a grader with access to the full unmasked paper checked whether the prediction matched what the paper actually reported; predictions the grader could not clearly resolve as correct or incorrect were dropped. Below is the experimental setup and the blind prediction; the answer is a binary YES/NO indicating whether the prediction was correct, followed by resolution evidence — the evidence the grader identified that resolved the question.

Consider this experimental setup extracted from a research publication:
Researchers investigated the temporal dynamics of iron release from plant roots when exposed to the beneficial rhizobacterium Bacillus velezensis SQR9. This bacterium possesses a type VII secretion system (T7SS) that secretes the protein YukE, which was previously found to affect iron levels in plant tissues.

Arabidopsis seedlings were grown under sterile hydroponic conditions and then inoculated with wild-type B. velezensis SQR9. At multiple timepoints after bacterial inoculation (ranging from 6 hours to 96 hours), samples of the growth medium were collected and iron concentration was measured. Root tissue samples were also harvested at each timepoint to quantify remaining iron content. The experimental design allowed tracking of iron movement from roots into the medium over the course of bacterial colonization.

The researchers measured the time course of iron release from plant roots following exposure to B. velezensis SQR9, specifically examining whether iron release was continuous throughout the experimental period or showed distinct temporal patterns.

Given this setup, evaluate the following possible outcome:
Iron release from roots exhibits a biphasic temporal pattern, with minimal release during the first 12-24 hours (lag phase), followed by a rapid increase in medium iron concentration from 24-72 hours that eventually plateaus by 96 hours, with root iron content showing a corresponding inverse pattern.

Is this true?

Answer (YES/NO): NO